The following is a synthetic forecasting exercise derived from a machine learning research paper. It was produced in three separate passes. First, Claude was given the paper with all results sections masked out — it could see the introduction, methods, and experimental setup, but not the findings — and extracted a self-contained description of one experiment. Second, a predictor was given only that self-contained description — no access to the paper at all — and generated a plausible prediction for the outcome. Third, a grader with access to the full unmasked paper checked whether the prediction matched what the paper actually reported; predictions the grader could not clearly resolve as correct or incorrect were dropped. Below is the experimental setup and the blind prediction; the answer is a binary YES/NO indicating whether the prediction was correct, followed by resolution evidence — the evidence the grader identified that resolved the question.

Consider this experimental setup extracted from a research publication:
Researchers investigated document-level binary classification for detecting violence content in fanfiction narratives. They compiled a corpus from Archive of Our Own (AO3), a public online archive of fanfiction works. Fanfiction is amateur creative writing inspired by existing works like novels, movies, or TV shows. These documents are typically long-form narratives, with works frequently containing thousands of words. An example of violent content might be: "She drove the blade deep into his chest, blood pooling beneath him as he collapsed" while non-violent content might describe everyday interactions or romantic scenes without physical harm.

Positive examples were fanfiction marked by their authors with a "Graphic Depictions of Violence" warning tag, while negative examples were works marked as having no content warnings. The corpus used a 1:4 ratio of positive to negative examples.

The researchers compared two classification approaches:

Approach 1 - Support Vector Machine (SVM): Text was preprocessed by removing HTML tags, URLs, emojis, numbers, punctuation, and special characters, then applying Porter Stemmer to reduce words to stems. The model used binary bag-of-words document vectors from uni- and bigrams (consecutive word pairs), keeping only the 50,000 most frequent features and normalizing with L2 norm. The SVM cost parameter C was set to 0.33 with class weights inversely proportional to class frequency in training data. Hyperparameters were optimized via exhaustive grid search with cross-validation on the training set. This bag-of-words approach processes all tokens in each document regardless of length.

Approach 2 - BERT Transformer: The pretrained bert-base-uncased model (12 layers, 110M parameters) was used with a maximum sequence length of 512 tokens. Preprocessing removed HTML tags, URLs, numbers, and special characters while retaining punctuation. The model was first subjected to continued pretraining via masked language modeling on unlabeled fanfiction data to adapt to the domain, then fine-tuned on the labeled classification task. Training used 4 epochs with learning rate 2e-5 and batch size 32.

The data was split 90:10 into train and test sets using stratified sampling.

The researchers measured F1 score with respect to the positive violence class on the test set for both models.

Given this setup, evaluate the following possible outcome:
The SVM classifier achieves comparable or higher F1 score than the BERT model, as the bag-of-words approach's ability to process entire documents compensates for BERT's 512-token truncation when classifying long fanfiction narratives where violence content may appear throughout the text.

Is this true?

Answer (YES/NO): YES